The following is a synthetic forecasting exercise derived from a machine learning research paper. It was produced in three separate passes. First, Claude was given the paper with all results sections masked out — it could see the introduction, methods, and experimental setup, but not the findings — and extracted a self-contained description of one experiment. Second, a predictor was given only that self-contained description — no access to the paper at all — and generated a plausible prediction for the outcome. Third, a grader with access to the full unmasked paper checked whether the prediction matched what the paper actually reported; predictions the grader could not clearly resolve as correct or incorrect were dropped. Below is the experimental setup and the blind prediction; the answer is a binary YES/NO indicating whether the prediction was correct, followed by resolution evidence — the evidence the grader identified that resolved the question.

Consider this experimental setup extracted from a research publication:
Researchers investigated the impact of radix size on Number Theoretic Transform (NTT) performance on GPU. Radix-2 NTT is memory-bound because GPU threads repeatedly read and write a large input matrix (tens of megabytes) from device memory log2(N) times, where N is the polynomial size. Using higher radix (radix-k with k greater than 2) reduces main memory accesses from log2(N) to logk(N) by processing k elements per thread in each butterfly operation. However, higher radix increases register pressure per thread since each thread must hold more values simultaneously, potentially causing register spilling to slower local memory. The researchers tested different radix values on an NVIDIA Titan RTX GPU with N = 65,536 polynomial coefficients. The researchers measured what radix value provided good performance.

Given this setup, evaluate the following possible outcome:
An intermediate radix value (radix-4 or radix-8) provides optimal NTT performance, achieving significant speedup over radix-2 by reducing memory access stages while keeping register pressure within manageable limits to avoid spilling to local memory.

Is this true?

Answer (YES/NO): NO